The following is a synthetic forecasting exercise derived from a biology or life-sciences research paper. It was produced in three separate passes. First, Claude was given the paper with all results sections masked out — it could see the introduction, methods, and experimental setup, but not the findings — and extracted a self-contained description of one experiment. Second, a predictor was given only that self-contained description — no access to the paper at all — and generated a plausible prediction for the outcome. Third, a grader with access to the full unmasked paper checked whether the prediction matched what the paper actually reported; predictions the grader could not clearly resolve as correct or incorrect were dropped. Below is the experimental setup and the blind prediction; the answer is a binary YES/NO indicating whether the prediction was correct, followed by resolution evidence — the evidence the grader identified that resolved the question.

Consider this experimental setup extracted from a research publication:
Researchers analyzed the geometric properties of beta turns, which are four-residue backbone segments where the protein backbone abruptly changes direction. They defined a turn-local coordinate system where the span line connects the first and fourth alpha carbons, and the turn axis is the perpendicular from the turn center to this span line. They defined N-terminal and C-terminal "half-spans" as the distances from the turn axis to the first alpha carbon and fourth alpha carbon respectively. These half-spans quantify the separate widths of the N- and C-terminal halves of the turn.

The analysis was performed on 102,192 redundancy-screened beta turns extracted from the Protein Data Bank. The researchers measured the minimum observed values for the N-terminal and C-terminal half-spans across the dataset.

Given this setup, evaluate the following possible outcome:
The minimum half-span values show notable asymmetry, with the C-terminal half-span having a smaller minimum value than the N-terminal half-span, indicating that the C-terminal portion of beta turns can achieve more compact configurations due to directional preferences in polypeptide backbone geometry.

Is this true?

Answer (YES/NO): NO